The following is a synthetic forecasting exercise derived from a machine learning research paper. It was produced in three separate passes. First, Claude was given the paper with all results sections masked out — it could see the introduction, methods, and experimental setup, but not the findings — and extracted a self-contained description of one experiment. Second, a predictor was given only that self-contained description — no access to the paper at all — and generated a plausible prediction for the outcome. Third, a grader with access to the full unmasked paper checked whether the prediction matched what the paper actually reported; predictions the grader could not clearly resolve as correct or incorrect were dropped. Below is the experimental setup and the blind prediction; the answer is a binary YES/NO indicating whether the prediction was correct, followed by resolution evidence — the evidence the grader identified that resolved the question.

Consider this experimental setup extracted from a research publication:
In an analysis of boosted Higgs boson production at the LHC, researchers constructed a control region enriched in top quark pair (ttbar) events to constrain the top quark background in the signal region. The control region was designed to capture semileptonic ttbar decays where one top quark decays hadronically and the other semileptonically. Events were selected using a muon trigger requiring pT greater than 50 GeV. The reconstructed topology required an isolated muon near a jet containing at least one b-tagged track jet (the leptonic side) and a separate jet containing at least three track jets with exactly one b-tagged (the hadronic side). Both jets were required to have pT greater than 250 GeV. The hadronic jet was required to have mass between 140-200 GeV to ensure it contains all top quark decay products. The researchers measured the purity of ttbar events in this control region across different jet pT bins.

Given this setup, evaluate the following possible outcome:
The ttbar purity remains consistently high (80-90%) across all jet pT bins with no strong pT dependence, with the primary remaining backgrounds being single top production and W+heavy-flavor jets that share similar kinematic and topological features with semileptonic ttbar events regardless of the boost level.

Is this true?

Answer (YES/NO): NO